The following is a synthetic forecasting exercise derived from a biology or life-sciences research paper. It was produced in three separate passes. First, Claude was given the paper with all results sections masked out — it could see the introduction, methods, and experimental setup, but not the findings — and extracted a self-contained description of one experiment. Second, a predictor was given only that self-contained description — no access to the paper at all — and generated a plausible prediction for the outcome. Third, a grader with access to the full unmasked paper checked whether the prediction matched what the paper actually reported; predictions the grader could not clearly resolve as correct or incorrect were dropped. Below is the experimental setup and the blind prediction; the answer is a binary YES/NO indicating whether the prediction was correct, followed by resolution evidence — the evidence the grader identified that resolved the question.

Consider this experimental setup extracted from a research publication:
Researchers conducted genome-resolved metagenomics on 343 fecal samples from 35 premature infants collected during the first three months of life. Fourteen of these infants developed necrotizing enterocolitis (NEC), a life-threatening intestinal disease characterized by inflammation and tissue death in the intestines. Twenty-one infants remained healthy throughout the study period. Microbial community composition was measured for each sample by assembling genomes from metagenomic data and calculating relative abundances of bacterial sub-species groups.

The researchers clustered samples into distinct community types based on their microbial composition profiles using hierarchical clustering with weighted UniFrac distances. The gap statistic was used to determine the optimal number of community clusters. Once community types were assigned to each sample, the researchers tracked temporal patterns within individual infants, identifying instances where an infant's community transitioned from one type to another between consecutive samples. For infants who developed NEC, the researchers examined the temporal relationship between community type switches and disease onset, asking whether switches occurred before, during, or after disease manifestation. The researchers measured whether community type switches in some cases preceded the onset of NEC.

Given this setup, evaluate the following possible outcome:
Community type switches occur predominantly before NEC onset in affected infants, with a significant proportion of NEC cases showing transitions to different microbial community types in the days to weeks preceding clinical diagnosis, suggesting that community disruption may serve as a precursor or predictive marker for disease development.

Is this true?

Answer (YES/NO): NO